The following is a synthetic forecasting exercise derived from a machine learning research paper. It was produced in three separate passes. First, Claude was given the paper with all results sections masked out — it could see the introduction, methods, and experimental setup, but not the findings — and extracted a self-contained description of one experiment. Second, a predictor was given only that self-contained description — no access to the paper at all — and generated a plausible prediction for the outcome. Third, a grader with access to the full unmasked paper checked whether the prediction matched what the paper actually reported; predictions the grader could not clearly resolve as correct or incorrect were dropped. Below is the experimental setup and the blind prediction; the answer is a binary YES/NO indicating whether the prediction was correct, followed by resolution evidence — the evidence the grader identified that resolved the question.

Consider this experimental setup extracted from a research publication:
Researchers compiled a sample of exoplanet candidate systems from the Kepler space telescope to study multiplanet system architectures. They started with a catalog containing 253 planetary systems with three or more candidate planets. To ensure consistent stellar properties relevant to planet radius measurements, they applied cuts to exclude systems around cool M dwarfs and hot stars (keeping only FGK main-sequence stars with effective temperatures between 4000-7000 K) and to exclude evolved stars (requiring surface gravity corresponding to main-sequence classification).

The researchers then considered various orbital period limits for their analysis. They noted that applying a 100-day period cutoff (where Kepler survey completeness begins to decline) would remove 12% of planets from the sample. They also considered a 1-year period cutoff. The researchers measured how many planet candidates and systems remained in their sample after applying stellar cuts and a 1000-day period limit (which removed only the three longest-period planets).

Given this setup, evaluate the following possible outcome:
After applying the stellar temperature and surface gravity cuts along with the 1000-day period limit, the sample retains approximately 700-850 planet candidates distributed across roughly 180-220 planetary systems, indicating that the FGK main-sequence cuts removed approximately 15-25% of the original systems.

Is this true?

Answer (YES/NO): NO